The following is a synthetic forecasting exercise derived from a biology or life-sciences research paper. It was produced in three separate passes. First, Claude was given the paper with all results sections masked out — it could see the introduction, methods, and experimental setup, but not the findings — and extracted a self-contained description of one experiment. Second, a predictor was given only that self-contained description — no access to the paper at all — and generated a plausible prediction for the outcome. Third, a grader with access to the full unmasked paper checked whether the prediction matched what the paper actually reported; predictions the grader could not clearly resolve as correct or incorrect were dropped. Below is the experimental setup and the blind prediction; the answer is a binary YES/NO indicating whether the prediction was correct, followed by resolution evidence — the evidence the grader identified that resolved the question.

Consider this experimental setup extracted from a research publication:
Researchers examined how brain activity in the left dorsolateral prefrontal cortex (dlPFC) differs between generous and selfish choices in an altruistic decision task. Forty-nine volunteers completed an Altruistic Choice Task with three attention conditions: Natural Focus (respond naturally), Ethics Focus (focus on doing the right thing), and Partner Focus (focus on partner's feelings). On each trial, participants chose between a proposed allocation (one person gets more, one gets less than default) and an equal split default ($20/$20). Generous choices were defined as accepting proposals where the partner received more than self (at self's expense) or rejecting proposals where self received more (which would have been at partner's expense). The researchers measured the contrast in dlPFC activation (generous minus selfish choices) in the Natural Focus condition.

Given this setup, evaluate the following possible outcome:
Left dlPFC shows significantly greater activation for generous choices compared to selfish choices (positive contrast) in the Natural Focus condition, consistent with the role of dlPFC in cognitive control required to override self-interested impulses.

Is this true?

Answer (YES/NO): YES